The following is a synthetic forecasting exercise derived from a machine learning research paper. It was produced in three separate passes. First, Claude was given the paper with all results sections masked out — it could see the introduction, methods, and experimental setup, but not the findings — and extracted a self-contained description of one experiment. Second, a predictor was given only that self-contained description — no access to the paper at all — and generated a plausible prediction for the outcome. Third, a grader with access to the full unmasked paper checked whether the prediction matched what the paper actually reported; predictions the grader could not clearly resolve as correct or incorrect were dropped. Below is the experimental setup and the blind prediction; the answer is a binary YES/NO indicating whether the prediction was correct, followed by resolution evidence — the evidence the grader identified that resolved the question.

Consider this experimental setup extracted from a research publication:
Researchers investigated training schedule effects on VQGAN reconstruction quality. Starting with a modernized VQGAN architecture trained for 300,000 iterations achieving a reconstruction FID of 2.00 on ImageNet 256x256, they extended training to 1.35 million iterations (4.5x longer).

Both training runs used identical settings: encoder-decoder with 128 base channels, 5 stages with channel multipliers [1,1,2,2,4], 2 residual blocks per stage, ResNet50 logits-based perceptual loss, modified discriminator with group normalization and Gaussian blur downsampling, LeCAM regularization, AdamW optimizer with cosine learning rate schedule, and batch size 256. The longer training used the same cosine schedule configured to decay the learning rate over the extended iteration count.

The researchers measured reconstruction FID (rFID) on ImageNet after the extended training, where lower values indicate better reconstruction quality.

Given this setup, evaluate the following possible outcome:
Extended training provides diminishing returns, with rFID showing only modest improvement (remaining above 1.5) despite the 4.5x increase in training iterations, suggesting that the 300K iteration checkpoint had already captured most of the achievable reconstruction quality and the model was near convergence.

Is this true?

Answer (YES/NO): YES